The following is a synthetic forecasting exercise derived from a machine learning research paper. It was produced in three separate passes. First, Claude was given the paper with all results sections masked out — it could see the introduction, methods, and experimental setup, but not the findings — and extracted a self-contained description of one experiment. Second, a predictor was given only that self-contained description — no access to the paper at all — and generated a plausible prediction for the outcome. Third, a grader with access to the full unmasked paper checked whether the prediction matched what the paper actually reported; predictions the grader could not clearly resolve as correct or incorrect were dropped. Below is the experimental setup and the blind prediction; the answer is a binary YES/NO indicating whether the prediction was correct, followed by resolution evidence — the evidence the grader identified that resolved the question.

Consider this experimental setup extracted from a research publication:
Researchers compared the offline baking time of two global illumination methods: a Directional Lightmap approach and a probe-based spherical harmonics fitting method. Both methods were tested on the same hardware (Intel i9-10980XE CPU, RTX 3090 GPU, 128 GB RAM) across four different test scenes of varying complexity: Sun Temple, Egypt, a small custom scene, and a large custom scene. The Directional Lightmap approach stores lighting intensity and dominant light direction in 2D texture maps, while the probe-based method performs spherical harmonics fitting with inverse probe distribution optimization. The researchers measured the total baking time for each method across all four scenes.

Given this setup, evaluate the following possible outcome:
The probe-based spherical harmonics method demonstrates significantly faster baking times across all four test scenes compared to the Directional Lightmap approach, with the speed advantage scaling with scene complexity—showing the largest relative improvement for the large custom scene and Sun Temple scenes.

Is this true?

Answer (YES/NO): NO